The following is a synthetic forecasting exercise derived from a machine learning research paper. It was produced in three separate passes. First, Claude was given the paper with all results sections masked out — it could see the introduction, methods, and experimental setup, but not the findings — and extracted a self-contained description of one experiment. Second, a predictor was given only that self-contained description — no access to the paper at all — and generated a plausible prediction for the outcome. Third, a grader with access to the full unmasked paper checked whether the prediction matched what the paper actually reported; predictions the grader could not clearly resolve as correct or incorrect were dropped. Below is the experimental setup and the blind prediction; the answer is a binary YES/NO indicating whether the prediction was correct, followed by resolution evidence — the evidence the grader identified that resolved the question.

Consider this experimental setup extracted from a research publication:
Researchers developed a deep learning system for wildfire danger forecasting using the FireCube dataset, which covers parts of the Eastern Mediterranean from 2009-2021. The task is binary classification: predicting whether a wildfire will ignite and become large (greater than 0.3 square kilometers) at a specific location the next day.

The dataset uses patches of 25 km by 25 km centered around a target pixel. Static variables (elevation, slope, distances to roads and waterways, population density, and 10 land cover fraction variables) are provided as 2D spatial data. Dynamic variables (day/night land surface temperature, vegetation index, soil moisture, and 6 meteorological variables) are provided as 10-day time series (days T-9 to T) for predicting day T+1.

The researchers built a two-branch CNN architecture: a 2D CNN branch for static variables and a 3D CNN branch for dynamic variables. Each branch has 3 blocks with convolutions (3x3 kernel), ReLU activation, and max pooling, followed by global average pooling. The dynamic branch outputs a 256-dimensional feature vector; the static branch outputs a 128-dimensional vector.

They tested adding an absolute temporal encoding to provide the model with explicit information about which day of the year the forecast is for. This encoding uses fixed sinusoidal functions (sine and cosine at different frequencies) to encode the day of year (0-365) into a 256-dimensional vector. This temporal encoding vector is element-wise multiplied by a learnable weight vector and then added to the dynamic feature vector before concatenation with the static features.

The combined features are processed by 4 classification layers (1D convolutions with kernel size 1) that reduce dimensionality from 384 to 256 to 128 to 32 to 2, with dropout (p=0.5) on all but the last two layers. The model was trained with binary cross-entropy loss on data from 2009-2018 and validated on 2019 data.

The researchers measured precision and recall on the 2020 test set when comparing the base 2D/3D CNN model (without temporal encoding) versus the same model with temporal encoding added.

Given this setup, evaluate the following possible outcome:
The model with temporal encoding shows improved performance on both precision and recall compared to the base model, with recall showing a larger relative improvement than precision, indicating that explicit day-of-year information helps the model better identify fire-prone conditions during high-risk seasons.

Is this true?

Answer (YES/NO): NO